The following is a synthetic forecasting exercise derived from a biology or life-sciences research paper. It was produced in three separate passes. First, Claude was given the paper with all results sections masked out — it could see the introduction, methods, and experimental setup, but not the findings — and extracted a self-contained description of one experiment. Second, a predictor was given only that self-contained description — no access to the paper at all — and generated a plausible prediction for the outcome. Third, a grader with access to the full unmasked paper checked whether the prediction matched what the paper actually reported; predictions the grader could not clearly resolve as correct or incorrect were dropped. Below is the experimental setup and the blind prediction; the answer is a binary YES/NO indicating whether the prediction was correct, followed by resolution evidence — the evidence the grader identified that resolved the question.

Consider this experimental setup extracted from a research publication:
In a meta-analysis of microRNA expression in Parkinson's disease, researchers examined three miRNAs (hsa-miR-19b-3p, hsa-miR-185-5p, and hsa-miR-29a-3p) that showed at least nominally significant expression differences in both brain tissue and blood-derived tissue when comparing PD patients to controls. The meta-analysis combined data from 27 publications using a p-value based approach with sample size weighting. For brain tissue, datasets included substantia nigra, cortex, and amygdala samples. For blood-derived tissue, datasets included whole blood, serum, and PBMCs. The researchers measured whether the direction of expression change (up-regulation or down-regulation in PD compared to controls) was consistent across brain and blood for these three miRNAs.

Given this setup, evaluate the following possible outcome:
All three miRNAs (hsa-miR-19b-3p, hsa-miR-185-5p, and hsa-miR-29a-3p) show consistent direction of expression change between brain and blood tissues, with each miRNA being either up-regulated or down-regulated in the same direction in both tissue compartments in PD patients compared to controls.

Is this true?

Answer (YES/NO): NO